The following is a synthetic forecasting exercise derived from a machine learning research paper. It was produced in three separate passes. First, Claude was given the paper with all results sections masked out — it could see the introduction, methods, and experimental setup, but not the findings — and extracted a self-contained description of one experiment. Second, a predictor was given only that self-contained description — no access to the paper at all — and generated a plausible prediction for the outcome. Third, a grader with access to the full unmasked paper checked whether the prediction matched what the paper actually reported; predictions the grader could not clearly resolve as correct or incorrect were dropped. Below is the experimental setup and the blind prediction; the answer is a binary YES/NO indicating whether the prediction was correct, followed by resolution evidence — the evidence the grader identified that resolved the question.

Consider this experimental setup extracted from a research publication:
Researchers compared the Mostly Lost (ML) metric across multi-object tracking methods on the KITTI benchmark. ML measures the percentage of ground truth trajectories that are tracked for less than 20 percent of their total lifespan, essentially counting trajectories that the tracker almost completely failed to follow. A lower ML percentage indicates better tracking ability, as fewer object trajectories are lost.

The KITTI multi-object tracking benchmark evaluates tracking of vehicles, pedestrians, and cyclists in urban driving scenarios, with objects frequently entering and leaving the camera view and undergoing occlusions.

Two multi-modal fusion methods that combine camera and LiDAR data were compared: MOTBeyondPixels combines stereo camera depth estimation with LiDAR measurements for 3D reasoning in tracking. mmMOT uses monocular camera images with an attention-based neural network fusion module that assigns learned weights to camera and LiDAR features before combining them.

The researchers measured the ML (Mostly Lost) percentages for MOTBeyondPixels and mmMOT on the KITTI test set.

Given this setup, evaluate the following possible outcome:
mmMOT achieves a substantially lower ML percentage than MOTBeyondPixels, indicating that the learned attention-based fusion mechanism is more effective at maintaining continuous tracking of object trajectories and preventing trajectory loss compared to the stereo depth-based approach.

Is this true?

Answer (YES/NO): NO